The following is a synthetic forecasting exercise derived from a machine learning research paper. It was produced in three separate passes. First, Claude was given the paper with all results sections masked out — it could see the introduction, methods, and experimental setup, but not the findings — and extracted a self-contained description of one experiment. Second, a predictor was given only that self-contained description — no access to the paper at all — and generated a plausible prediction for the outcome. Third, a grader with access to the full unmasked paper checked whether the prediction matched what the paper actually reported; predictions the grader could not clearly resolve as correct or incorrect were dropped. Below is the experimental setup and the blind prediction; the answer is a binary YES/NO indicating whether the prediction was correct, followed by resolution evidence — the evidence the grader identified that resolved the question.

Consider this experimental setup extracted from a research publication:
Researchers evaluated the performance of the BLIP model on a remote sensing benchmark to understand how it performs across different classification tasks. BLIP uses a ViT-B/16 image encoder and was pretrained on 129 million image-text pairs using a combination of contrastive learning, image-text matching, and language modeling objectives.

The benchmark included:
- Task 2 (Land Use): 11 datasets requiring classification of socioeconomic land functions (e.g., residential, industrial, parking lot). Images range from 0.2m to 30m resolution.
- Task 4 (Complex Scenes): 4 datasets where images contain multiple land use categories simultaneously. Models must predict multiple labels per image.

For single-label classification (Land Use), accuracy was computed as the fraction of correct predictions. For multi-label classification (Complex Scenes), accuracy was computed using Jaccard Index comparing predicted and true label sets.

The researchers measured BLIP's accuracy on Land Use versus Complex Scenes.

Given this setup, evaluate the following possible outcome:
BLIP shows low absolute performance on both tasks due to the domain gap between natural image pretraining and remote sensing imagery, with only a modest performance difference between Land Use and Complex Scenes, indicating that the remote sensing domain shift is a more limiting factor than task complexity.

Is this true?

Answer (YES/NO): NO